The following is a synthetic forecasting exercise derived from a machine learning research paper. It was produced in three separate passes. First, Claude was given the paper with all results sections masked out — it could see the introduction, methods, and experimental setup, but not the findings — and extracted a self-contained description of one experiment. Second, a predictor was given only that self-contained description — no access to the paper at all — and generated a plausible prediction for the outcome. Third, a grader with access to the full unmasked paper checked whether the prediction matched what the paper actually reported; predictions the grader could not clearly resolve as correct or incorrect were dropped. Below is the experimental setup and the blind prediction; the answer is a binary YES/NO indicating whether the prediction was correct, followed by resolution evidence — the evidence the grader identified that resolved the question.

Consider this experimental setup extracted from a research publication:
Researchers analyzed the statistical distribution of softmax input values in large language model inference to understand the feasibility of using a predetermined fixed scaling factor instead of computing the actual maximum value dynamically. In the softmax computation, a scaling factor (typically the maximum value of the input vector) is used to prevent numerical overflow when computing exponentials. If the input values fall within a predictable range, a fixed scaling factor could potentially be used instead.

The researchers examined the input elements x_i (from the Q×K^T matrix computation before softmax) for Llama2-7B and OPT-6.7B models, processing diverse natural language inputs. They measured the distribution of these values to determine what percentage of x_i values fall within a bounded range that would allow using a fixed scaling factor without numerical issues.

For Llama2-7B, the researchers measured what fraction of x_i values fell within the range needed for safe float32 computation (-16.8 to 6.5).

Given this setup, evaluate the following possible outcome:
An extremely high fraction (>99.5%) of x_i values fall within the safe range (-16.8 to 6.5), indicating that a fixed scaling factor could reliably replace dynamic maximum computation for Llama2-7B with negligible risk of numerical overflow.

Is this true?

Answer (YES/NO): YES